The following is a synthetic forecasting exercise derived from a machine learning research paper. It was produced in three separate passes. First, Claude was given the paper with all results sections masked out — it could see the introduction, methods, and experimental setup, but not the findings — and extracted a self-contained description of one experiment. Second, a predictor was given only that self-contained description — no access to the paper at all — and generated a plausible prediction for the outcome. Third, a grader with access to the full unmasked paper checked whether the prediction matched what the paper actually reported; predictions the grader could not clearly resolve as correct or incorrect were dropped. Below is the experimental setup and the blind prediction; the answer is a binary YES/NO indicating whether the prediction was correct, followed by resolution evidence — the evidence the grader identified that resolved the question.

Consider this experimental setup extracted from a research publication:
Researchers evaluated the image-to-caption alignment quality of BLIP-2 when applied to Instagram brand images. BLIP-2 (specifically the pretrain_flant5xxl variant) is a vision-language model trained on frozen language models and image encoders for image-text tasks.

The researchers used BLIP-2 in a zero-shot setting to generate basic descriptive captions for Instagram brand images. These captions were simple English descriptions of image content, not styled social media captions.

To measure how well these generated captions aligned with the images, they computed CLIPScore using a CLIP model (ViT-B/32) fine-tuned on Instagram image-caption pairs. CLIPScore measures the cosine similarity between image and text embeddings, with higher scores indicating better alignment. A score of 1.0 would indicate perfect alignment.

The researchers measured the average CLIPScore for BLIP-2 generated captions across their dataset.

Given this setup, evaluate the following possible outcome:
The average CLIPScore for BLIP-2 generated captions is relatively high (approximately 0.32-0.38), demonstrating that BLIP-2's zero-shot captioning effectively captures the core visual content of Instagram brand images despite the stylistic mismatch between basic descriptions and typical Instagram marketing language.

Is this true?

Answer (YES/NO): NO